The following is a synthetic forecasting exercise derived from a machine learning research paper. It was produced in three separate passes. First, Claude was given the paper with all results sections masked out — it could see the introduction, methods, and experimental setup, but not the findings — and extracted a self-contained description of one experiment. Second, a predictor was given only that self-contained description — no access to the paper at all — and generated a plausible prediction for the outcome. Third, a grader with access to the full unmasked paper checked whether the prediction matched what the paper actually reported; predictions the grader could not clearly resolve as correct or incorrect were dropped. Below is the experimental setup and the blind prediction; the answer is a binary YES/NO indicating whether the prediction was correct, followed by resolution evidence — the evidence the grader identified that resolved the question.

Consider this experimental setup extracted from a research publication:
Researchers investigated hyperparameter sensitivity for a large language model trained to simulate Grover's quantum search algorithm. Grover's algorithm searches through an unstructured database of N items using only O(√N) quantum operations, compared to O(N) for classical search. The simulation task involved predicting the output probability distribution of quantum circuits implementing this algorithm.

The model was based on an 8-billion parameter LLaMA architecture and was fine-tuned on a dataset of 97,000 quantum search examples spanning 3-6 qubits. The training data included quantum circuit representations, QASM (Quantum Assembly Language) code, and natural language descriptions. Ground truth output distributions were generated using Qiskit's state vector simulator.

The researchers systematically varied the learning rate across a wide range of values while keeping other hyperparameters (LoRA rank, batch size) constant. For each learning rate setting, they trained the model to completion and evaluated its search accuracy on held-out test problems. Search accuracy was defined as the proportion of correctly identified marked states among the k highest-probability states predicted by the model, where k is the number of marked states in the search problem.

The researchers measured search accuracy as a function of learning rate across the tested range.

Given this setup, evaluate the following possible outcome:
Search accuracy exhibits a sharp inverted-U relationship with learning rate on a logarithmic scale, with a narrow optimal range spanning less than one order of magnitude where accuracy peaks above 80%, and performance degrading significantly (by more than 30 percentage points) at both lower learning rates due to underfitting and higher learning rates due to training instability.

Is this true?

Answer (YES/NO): NO